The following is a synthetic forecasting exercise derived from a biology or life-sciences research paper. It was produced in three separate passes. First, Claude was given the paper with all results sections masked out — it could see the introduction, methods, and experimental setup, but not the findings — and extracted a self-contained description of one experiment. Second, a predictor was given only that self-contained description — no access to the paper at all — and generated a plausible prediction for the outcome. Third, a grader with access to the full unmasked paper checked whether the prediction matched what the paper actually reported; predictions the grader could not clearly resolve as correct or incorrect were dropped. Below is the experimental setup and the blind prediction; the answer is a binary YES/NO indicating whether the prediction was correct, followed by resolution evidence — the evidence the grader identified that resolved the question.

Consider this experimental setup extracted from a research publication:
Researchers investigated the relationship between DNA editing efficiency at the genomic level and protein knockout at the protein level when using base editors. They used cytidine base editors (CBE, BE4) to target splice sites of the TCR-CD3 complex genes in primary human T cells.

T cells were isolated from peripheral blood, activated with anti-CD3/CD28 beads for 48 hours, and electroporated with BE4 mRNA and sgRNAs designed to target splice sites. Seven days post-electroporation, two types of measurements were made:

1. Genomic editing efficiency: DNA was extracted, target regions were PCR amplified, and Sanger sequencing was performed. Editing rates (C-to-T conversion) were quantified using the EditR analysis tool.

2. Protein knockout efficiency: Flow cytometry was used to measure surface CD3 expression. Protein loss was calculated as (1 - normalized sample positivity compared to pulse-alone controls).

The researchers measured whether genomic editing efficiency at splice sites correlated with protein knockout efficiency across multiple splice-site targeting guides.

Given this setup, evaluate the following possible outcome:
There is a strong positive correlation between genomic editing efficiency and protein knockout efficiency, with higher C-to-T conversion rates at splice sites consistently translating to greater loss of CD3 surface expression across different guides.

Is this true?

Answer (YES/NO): YES